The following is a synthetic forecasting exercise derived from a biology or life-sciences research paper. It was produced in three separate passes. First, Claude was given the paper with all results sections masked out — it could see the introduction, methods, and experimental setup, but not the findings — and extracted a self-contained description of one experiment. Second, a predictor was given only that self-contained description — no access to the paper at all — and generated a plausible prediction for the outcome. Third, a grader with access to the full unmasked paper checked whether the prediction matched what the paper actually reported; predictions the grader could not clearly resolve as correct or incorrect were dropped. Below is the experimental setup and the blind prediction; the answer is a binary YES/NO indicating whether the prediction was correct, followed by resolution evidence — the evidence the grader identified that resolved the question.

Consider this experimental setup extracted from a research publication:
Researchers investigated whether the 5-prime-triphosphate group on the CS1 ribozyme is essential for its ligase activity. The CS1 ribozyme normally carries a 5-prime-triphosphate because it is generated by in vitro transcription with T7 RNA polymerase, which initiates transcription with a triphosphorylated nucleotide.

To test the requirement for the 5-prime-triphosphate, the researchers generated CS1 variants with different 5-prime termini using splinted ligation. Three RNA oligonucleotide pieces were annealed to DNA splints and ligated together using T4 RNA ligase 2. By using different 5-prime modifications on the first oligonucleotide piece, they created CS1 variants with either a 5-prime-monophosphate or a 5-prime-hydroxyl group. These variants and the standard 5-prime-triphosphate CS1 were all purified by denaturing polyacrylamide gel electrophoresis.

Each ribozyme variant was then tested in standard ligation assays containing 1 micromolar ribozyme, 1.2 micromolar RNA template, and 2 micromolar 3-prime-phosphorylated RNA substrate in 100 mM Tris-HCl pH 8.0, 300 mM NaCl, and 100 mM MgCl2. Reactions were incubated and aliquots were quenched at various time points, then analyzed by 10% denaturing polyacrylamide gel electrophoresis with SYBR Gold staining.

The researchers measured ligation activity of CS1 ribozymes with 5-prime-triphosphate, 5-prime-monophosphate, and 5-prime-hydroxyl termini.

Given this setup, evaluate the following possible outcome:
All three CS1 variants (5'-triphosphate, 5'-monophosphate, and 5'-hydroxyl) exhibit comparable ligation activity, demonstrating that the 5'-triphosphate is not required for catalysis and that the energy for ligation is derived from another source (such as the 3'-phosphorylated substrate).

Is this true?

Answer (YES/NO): NO